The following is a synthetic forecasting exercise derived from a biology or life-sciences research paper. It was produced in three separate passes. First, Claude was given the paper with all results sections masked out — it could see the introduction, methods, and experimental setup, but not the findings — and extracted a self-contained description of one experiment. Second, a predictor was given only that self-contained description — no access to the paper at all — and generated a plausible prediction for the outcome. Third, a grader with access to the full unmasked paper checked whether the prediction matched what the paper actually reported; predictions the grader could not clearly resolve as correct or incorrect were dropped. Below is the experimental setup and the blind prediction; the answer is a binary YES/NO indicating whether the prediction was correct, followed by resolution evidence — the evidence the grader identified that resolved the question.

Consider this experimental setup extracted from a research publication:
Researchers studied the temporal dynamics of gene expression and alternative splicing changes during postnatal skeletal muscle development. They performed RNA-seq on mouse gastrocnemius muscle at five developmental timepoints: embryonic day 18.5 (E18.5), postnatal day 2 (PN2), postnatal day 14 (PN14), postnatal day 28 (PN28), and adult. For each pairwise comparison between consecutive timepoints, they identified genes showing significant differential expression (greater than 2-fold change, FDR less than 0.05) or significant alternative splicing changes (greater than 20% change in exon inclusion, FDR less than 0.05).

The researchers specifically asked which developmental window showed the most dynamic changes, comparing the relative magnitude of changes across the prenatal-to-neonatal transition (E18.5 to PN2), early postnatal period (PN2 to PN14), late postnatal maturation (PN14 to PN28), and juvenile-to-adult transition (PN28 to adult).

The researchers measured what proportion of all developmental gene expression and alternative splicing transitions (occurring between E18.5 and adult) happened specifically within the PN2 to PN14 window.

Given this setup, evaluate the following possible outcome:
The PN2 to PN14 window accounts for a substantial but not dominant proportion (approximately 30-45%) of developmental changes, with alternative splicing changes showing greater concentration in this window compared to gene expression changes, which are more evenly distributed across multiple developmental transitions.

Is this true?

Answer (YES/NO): NO